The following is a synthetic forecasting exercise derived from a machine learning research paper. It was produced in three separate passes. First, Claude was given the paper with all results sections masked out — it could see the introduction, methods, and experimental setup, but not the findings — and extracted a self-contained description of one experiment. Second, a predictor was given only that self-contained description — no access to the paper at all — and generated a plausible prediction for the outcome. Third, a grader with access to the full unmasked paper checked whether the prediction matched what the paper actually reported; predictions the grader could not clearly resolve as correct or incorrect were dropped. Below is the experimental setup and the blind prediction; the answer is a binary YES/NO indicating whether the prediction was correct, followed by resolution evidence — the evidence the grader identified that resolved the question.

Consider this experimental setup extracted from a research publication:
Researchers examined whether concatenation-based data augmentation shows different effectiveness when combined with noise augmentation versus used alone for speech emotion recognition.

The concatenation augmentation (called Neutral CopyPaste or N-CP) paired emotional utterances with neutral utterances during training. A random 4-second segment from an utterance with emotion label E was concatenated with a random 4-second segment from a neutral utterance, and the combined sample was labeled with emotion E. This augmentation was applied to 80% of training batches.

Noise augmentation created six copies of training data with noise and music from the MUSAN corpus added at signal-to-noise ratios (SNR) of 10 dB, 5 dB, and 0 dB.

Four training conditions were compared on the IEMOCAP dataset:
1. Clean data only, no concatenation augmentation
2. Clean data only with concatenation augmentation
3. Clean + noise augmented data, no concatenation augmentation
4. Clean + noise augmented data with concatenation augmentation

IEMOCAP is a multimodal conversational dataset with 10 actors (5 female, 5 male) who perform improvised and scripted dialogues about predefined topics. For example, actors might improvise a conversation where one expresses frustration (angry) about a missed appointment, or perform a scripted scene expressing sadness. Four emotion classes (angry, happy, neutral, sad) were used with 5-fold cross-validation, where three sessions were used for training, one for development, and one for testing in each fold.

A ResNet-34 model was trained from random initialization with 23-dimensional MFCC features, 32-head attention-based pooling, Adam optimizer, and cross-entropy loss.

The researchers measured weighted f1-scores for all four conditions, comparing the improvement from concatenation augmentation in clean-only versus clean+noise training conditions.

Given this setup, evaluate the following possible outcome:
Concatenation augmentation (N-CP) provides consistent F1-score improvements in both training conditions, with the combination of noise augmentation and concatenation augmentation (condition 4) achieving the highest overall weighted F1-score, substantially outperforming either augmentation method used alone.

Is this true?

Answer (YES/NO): YES